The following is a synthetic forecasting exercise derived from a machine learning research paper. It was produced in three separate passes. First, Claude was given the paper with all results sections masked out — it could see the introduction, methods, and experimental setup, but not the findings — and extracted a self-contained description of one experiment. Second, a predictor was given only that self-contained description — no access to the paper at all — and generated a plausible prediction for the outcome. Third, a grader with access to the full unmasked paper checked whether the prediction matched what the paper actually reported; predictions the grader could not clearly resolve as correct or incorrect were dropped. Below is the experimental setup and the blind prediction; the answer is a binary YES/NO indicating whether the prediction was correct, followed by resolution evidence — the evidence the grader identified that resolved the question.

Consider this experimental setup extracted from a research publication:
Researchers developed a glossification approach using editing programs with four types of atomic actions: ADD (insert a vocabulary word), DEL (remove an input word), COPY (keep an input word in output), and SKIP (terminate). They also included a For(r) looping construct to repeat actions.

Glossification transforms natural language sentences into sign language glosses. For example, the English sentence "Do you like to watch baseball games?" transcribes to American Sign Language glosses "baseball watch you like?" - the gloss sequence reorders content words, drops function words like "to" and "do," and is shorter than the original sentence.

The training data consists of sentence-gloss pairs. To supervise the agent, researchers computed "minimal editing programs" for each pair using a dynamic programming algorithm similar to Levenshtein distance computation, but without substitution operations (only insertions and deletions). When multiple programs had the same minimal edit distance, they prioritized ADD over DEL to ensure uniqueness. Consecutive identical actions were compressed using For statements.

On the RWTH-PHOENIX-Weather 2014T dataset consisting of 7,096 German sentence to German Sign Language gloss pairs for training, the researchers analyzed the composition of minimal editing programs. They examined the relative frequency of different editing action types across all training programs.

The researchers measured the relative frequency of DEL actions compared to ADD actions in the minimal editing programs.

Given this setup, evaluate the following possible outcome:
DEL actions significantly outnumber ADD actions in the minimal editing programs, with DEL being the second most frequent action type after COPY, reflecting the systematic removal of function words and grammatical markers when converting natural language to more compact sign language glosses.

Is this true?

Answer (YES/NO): NO